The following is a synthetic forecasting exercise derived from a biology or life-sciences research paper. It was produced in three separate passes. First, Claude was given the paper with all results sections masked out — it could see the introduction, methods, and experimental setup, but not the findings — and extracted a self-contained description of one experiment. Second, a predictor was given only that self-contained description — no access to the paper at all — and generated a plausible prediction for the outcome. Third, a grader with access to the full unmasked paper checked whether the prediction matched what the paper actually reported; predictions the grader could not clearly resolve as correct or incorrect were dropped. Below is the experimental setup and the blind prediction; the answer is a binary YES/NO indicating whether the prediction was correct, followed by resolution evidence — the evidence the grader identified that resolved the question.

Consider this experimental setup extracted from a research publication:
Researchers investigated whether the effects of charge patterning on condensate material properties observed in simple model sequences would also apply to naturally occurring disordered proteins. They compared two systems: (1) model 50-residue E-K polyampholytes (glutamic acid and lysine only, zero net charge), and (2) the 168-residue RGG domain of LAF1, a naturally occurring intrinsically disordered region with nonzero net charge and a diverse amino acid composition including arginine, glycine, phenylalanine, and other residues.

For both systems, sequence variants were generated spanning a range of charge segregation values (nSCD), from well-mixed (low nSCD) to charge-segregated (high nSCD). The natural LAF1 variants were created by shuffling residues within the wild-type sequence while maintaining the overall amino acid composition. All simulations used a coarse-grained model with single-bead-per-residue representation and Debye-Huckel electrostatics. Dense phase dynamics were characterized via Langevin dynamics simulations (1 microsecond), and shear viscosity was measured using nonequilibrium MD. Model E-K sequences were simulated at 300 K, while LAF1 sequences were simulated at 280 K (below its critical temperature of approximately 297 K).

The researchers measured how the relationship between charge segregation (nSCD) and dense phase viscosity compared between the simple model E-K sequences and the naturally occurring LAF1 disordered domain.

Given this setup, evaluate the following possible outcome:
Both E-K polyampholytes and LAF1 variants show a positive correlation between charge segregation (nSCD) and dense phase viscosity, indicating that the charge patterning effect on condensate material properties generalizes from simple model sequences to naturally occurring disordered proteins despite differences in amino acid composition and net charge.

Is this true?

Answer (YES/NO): YES